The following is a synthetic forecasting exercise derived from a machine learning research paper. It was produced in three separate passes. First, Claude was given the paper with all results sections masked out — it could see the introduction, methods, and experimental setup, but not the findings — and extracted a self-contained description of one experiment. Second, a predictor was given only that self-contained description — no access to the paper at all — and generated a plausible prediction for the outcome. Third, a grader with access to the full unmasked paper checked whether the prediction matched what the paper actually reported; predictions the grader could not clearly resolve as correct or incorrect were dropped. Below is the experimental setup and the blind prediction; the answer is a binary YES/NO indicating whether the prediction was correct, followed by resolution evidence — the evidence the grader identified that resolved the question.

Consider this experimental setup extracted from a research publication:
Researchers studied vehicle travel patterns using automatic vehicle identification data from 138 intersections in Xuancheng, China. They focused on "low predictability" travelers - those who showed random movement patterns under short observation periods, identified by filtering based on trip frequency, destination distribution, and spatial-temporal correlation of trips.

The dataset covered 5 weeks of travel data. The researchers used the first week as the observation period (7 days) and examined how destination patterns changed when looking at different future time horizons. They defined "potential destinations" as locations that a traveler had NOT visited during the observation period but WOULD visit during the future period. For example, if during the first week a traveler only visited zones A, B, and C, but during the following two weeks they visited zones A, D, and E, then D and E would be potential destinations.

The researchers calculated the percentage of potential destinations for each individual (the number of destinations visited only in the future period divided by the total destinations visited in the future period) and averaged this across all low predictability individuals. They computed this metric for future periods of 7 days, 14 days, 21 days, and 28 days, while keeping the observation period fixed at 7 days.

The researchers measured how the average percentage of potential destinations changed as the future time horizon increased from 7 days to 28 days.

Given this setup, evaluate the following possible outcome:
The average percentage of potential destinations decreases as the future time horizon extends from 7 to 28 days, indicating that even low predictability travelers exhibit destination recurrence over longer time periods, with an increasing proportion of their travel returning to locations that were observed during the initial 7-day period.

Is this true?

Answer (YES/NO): NO